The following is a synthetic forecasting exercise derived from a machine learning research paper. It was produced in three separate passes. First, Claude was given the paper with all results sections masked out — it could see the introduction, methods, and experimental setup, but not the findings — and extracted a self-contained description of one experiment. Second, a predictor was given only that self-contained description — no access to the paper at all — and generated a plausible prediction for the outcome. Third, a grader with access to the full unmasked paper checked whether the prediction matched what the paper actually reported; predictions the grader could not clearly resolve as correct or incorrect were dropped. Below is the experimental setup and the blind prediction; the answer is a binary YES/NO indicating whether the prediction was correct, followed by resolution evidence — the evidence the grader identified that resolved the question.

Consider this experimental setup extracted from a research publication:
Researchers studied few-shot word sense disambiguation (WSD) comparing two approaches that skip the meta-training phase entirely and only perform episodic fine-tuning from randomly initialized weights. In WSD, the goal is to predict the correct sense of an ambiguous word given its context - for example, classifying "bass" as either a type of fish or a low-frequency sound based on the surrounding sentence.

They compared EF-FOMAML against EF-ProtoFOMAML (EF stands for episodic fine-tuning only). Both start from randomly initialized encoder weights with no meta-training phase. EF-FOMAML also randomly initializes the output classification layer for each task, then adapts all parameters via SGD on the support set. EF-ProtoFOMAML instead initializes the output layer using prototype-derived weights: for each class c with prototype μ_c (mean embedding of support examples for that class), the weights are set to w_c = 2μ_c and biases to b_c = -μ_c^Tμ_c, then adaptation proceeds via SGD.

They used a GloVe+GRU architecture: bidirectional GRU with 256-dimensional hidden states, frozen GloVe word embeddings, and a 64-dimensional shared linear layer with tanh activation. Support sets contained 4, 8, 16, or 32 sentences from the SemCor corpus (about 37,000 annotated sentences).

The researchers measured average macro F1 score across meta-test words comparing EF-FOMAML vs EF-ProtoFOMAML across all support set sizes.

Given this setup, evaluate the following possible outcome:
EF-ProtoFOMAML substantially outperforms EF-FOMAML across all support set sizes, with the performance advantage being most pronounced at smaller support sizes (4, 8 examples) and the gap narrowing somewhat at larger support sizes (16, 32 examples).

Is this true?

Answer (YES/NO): NO